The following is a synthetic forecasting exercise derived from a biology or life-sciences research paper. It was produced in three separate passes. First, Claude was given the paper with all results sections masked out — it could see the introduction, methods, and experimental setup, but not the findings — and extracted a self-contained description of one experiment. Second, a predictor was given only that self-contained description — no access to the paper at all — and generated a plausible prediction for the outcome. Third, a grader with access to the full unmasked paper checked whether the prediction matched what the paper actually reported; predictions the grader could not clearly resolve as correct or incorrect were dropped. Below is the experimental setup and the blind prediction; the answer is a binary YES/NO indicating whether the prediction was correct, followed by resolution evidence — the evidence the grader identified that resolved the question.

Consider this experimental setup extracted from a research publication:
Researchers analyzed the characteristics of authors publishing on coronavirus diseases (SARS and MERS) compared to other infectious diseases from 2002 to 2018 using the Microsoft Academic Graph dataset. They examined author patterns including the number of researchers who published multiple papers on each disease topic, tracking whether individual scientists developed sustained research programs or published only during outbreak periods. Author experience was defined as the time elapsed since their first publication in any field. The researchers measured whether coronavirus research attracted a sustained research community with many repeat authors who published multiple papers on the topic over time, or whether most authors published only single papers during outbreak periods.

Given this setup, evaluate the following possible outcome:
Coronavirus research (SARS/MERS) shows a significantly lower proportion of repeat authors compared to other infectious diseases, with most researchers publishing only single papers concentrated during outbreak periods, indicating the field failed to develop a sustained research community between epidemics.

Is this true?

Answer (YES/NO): YES